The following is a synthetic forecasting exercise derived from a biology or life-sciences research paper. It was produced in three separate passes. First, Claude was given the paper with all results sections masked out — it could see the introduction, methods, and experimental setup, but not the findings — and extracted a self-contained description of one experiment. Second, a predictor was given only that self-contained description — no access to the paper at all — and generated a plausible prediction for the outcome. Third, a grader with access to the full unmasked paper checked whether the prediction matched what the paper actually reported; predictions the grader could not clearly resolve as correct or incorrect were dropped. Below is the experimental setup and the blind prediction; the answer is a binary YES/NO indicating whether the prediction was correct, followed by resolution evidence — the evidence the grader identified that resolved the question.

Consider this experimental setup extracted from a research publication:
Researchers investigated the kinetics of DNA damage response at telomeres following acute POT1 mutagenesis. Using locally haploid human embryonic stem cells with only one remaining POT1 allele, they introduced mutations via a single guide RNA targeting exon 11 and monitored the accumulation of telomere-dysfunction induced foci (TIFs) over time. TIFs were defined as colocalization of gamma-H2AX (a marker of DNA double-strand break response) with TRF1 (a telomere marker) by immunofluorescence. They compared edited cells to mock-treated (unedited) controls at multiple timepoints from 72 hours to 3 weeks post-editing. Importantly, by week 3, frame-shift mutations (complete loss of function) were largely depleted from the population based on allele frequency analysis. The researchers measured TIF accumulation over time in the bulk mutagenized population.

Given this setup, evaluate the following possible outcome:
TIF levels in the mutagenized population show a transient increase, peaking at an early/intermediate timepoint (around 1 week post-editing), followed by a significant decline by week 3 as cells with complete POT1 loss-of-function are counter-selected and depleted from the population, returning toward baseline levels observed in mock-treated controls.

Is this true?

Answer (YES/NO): NO